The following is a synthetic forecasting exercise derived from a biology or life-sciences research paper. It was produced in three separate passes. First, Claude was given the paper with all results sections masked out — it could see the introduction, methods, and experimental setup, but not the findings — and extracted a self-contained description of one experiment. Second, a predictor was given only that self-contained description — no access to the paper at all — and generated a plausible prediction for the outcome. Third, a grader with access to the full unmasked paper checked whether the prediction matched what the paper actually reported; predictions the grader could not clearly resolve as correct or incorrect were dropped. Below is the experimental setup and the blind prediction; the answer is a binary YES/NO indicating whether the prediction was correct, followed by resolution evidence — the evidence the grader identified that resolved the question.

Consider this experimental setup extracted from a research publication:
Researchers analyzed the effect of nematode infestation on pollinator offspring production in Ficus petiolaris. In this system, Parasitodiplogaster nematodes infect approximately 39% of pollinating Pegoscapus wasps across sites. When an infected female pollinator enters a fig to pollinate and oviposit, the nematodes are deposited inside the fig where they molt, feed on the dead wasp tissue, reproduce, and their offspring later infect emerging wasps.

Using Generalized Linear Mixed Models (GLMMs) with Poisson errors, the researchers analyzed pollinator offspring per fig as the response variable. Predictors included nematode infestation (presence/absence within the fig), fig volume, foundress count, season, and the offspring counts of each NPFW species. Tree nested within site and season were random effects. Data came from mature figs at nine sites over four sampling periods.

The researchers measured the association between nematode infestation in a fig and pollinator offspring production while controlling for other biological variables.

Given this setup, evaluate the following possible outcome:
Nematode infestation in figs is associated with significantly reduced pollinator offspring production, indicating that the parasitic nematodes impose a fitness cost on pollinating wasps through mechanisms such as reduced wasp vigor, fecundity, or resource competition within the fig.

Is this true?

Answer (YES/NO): NO